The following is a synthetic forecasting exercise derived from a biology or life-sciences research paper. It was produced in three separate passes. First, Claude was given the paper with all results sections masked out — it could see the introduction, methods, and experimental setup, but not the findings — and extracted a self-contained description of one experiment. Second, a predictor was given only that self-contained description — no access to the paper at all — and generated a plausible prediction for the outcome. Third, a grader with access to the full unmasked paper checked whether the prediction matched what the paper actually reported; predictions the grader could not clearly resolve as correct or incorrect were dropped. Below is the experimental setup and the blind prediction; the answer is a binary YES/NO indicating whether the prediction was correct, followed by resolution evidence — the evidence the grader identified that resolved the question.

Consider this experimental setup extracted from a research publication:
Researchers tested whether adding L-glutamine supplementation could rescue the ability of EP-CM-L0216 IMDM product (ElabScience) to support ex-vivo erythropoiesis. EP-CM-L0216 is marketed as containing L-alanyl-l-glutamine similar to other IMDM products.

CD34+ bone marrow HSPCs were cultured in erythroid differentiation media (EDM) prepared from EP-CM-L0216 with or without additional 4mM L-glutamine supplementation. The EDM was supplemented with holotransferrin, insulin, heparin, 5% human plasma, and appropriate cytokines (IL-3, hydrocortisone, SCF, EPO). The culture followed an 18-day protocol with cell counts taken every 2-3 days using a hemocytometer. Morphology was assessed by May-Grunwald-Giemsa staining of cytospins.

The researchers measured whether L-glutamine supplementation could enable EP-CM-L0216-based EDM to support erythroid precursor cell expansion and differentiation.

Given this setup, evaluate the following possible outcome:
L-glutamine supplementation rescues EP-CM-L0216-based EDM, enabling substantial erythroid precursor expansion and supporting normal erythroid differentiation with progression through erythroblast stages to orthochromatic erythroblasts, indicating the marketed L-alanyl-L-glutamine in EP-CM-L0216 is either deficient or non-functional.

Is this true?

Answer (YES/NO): NO